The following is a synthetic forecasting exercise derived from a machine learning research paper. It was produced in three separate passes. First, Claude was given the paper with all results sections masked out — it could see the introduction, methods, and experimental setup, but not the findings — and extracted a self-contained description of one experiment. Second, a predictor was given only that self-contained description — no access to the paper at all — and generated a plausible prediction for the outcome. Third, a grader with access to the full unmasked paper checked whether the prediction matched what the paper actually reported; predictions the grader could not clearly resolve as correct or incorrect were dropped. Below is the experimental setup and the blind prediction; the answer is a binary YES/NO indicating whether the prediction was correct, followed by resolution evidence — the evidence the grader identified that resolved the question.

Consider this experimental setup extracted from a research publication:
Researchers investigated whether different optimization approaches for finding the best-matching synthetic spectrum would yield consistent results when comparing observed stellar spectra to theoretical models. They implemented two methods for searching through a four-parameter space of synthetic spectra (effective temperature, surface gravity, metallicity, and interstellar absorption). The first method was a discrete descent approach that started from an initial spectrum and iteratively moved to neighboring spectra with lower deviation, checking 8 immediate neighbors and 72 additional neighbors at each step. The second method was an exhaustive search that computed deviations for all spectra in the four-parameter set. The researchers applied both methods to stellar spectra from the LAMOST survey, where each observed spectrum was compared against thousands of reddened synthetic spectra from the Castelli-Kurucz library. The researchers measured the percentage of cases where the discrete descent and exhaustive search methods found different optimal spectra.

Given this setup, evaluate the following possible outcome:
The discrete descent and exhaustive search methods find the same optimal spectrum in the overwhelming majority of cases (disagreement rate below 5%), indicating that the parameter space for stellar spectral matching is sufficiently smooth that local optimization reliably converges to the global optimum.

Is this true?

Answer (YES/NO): NO